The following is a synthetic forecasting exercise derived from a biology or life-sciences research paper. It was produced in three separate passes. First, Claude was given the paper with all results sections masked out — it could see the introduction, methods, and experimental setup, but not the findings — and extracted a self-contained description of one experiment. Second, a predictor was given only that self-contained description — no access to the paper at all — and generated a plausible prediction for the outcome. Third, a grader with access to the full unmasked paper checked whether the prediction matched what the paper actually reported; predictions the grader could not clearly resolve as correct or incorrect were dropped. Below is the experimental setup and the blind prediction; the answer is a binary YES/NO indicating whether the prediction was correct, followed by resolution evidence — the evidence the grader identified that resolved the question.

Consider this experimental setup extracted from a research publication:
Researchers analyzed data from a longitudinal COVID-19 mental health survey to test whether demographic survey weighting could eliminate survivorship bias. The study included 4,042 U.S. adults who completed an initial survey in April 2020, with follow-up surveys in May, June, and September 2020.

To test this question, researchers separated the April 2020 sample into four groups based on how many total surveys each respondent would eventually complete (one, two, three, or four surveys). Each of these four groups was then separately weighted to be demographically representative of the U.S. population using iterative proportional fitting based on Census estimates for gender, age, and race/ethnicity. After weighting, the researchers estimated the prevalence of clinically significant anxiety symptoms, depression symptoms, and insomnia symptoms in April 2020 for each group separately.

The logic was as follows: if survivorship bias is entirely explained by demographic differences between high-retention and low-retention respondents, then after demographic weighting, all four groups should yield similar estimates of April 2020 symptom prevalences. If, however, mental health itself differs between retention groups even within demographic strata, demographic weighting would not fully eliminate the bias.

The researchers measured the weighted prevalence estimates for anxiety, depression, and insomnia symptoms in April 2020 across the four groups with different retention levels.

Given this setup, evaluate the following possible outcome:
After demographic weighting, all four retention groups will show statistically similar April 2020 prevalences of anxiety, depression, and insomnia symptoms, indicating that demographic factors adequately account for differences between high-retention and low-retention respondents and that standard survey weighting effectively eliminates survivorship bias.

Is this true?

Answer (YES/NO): NO